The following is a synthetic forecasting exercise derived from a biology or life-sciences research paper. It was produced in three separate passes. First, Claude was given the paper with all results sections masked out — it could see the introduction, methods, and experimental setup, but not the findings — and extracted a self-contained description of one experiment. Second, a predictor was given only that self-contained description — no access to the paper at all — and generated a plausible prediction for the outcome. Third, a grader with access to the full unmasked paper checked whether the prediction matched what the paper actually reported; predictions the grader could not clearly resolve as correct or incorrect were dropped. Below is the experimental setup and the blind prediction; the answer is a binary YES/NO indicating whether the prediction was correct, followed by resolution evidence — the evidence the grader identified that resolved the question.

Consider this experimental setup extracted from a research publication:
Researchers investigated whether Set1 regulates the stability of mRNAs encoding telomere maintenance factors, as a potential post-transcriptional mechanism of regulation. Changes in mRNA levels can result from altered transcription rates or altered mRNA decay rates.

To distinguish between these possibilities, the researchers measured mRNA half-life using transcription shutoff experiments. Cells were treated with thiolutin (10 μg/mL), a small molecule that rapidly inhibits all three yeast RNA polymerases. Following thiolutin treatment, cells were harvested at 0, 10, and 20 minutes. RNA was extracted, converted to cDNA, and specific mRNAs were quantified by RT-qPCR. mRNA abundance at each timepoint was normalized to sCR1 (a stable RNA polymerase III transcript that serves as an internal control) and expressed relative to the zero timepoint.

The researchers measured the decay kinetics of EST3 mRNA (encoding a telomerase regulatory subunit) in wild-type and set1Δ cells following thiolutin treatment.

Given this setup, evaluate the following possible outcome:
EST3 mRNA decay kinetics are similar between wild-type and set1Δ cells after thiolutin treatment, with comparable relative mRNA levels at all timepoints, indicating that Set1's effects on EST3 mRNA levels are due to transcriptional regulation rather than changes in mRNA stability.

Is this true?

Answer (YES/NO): NO